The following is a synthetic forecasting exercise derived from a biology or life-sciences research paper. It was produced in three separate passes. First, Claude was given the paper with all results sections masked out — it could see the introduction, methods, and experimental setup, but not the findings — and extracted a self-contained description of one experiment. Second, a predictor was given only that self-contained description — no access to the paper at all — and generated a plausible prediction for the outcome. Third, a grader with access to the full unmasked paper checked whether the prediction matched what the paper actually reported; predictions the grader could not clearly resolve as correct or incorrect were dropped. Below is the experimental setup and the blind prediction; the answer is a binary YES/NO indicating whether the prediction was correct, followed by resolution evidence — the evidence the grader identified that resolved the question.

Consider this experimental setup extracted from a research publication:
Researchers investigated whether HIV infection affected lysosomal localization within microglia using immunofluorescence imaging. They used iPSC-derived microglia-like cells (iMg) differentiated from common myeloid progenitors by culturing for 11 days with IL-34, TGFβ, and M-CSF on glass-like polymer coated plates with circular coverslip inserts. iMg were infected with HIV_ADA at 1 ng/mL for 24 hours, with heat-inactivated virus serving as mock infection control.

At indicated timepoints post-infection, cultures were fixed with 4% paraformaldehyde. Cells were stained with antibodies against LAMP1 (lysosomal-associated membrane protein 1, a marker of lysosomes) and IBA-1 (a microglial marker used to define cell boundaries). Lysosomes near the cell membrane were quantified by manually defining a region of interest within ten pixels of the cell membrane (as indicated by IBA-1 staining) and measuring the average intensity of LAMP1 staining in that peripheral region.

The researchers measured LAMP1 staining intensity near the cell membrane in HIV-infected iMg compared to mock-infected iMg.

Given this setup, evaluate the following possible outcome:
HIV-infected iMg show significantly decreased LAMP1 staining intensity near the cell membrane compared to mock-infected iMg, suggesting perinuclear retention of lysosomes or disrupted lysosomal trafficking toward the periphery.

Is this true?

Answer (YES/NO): NO